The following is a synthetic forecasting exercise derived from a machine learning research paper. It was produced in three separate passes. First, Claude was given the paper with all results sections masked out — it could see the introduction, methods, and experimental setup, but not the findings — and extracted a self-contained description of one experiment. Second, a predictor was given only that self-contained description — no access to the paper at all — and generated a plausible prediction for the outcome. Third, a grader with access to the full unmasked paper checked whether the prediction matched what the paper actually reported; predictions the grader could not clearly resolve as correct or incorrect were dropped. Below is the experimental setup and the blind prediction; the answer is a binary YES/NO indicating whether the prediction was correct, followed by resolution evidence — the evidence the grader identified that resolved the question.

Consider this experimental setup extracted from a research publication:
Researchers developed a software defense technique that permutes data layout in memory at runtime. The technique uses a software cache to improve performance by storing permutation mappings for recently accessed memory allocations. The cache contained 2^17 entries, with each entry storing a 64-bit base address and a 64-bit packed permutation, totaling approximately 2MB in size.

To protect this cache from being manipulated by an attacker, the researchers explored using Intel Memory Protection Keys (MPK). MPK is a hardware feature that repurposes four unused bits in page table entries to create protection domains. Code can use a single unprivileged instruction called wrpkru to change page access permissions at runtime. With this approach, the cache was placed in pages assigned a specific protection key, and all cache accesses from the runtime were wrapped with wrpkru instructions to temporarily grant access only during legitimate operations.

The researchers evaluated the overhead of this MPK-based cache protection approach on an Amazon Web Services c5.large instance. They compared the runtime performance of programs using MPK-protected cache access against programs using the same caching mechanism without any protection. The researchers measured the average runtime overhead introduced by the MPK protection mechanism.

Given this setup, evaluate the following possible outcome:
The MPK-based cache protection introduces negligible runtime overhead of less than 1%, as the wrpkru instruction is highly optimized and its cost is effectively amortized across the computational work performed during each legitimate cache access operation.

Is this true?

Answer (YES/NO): NO